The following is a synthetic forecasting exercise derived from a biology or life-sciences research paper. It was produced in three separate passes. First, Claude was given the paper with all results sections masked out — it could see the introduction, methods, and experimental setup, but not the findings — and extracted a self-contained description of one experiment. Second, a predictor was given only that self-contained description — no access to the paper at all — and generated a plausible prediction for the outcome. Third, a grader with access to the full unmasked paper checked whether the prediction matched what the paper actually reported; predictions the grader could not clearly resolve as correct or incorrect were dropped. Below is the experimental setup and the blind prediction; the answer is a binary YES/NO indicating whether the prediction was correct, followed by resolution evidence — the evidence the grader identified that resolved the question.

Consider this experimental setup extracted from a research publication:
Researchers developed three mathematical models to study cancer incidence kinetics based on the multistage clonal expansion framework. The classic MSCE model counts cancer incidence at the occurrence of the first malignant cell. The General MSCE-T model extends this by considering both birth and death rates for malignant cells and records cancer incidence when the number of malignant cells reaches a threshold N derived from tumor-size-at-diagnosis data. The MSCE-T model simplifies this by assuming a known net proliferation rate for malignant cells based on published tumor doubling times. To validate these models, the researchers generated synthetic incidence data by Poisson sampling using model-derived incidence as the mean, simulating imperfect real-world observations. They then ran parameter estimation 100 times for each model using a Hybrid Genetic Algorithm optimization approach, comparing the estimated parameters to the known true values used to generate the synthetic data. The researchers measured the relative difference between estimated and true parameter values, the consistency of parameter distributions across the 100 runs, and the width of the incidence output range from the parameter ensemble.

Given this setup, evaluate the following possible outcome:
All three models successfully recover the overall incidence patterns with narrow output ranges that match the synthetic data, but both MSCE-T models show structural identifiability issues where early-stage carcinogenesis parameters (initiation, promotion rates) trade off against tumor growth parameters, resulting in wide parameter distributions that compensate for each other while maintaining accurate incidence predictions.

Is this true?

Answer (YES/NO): NO